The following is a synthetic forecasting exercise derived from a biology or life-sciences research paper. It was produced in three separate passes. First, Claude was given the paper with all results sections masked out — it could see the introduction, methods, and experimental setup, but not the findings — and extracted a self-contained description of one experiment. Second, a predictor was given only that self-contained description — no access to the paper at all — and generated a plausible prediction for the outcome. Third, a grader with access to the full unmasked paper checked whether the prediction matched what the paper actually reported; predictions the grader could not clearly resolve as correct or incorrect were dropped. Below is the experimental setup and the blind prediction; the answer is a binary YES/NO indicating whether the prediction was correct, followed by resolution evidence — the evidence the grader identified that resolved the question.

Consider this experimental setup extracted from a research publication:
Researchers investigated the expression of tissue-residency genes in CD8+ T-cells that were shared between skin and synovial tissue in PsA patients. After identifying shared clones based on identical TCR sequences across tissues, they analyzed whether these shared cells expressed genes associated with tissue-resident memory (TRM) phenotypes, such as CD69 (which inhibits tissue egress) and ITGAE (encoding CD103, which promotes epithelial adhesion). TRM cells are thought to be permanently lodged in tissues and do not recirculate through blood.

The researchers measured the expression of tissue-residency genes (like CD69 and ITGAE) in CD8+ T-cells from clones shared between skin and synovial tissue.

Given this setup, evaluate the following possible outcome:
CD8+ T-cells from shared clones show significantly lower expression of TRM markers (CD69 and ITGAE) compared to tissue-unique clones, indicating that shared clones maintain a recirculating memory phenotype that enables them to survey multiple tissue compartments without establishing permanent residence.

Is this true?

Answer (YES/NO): NO